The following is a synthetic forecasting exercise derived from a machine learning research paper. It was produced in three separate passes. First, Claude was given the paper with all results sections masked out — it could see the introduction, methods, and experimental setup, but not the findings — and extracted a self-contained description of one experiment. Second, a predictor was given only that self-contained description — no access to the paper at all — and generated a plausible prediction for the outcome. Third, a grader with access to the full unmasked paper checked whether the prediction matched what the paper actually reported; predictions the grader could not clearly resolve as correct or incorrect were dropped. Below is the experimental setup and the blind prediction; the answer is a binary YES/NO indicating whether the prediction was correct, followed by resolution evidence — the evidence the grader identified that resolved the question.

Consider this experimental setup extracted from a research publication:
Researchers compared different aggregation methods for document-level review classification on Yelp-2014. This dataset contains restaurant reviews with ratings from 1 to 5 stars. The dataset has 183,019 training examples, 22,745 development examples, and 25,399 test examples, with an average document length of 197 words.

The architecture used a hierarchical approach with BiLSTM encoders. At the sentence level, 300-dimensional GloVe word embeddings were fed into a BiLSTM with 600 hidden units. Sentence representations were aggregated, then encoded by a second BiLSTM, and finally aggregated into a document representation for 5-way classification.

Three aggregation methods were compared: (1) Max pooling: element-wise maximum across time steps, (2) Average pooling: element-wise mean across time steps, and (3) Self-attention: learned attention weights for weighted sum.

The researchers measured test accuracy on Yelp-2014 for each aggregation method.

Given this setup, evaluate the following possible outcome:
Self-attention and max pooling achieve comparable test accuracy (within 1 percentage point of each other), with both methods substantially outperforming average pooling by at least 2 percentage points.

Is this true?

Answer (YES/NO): NO